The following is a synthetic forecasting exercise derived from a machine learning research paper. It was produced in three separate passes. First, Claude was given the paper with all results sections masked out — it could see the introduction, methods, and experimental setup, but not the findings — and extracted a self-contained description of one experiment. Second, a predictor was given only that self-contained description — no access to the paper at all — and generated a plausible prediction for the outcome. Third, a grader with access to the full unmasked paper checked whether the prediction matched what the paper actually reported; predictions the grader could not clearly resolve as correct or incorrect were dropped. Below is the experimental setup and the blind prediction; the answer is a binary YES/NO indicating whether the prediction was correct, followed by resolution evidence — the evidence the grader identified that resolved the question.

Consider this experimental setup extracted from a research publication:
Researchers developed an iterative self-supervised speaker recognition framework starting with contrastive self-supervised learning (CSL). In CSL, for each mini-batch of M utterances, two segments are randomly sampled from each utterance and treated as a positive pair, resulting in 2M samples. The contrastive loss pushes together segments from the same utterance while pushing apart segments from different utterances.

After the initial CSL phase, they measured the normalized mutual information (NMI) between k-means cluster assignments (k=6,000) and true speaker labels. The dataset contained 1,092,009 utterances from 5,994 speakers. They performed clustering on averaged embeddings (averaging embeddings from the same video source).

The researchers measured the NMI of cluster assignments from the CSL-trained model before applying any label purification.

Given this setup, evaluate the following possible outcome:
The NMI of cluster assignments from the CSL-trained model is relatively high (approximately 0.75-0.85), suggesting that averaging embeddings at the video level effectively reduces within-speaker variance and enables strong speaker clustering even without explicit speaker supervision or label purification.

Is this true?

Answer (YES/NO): YES